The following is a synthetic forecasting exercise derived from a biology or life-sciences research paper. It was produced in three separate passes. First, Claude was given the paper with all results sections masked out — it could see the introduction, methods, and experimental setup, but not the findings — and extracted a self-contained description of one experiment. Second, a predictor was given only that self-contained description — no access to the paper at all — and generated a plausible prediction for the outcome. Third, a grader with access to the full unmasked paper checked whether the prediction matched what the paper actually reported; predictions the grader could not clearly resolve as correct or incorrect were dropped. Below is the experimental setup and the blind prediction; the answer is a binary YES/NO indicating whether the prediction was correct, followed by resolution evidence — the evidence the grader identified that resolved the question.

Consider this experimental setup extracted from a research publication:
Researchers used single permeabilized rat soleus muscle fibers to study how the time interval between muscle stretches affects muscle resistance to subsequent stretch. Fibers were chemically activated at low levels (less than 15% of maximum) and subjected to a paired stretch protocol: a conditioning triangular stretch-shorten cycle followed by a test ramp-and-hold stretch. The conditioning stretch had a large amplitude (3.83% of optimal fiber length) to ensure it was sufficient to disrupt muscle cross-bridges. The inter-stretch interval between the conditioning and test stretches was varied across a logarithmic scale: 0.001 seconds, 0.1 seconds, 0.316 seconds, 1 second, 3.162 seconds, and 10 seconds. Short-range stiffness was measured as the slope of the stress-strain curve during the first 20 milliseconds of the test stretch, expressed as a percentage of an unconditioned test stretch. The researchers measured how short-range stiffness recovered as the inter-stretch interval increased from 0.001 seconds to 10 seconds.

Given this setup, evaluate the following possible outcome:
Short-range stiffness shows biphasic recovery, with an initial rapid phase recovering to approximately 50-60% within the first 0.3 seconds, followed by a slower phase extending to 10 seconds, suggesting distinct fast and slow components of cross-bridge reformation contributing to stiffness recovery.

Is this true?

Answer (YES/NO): NO